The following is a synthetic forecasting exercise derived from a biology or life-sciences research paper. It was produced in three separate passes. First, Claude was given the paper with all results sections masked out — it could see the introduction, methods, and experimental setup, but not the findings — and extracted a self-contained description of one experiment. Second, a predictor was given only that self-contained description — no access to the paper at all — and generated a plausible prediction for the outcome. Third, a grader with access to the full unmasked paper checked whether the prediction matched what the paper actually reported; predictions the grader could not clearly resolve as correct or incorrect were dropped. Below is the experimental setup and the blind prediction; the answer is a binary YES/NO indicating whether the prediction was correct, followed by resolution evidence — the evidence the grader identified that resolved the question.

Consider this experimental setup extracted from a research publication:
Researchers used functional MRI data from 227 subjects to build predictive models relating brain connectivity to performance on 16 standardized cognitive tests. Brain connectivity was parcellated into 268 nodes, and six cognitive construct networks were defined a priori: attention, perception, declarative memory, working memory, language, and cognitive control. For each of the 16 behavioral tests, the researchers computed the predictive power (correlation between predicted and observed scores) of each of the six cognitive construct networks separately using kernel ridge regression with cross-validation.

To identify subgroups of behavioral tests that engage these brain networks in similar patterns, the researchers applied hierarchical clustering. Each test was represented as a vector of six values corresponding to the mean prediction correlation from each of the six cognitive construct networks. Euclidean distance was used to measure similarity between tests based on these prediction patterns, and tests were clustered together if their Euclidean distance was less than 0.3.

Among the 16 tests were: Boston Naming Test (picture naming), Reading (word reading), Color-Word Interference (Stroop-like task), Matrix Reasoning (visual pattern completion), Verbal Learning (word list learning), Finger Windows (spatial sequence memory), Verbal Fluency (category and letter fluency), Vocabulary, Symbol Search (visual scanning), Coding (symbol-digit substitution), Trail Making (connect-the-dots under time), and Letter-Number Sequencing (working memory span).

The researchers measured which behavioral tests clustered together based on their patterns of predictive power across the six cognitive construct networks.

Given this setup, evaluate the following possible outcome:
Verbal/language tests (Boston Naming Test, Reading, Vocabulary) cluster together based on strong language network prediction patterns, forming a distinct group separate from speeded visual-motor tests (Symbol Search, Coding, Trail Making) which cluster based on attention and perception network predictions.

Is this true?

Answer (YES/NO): NO